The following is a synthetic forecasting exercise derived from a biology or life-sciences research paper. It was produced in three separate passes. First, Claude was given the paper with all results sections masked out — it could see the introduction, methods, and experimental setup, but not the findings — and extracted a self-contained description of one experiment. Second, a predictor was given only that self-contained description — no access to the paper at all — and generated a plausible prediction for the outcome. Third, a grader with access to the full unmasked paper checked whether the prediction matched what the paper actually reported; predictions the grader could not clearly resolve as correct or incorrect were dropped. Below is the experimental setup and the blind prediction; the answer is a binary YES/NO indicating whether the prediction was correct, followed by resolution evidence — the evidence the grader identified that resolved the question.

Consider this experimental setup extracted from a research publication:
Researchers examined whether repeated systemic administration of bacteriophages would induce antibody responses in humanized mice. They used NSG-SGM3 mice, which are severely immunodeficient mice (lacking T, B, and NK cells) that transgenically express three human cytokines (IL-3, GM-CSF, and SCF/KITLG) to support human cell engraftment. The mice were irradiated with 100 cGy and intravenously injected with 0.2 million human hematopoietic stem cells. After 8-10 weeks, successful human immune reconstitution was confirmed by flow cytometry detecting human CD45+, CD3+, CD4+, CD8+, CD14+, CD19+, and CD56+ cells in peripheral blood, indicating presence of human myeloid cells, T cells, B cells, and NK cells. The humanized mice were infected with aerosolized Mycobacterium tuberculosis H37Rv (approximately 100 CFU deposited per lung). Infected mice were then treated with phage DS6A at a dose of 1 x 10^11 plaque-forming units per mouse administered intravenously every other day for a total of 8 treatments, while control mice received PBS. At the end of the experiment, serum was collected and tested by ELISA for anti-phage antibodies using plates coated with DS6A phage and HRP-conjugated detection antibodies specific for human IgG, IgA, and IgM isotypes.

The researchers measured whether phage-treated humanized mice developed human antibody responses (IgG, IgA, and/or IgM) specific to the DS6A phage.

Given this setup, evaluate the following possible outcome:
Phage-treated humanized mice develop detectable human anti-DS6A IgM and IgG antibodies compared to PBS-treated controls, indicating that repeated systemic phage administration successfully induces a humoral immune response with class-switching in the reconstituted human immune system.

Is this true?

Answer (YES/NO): NO